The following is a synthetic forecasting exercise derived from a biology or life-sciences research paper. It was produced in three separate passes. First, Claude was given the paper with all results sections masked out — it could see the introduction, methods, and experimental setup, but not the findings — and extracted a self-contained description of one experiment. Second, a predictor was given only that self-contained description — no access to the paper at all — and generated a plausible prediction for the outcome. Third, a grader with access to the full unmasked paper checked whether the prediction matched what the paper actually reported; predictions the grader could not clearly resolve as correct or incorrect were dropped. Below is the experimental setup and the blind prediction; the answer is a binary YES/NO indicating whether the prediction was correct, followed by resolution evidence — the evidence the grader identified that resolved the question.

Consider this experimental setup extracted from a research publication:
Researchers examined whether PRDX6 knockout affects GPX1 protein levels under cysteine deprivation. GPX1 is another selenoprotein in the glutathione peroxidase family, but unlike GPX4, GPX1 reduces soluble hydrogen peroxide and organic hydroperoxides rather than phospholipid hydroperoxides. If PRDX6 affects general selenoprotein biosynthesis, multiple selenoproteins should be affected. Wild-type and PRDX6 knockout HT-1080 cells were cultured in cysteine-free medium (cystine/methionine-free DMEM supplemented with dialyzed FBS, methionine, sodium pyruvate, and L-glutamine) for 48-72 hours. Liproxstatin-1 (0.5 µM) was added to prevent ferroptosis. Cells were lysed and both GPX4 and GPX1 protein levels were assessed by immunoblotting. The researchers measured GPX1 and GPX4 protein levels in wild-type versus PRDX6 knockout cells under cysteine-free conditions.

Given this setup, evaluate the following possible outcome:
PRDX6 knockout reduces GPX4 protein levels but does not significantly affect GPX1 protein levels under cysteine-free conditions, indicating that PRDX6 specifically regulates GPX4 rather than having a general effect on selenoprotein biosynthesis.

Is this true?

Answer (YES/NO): NO